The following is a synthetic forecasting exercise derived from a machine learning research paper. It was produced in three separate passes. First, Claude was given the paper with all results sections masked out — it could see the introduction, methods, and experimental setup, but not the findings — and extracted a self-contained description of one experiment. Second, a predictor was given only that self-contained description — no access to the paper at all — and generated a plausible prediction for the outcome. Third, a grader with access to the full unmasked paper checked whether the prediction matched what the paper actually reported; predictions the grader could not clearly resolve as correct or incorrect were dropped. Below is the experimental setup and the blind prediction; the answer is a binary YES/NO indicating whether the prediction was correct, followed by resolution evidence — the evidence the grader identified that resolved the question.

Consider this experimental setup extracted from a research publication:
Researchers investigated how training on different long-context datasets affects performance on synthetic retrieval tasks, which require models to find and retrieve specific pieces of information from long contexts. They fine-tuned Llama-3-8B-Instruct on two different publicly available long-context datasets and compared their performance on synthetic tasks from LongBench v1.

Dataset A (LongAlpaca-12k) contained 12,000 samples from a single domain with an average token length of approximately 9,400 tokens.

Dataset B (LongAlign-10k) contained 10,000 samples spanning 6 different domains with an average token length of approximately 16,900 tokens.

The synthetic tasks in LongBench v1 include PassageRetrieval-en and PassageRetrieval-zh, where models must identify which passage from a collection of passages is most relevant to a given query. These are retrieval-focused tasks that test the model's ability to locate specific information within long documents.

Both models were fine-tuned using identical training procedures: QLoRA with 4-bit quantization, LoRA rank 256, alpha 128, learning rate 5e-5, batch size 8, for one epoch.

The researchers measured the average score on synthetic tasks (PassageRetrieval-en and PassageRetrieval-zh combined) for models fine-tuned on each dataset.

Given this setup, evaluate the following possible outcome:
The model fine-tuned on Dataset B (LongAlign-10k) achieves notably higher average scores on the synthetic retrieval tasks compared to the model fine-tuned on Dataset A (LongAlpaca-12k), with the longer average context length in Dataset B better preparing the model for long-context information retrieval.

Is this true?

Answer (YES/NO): NO